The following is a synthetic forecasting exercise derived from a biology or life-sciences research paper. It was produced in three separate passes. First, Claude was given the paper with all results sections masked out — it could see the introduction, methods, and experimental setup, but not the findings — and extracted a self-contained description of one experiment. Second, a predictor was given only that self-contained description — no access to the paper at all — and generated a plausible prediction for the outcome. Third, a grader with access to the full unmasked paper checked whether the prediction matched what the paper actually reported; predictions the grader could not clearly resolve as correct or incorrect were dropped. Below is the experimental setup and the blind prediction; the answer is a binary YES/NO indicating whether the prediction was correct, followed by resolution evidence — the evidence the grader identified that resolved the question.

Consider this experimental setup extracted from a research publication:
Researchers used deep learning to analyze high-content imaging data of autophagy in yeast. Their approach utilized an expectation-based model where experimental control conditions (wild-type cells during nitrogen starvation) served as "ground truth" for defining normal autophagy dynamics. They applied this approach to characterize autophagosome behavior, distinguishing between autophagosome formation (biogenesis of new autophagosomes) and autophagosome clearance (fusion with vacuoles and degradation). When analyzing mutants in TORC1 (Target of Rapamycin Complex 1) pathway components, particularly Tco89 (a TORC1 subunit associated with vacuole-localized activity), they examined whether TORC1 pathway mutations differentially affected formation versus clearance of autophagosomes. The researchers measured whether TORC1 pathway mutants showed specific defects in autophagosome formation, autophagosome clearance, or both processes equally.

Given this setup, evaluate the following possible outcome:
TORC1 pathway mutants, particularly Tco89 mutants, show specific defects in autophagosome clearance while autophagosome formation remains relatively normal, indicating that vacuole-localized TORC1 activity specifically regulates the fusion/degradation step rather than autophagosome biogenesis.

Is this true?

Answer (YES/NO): NO